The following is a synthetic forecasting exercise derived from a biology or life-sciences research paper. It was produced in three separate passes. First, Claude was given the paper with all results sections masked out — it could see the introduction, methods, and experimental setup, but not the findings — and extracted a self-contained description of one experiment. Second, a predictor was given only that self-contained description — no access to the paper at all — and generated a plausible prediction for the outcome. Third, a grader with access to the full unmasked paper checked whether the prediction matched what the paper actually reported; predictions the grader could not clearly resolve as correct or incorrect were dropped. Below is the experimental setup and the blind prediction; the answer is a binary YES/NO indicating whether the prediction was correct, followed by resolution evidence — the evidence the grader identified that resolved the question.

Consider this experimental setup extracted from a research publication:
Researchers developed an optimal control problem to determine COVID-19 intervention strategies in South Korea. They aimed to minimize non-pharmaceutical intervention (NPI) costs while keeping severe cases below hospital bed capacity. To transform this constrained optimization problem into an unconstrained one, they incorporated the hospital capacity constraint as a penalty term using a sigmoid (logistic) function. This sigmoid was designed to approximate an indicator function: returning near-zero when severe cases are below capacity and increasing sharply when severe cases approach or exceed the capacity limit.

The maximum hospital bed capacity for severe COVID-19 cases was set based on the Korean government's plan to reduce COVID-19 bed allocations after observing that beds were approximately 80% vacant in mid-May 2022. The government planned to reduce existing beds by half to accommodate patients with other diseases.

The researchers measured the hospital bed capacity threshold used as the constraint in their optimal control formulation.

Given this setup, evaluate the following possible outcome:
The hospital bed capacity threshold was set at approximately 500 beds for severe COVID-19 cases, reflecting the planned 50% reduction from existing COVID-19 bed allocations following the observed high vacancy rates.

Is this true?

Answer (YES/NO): NO